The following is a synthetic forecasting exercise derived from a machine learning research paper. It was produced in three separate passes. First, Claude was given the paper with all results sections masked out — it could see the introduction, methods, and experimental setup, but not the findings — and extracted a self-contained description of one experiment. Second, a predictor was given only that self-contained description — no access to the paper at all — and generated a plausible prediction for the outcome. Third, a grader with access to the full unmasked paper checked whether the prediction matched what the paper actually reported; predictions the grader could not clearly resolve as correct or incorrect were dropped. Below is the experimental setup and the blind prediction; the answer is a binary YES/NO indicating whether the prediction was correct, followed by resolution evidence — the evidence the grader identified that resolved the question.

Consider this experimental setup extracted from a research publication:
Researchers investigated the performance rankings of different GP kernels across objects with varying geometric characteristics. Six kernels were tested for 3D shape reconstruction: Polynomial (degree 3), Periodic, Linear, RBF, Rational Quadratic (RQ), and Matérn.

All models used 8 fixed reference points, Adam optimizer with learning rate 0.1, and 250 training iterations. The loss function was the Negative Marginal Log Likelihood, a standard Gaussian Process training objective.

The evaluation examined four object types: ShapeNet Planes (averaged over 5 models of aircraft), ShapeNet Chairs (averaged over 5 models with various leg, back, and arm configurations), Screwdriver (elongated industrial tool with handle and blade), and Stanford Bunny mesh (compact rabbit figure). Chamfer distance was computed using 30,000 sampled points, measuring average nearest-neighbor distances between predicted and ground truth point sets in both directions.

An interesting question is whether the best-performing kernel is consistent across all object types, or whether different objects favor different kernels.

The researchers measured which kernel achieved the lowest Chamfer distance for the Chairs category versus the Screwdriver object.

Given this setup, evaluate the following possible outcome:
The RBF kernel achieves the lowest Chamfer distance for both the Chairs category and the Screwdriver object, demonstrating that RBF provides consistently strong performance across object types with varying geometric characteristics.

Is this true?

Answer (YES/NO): NO